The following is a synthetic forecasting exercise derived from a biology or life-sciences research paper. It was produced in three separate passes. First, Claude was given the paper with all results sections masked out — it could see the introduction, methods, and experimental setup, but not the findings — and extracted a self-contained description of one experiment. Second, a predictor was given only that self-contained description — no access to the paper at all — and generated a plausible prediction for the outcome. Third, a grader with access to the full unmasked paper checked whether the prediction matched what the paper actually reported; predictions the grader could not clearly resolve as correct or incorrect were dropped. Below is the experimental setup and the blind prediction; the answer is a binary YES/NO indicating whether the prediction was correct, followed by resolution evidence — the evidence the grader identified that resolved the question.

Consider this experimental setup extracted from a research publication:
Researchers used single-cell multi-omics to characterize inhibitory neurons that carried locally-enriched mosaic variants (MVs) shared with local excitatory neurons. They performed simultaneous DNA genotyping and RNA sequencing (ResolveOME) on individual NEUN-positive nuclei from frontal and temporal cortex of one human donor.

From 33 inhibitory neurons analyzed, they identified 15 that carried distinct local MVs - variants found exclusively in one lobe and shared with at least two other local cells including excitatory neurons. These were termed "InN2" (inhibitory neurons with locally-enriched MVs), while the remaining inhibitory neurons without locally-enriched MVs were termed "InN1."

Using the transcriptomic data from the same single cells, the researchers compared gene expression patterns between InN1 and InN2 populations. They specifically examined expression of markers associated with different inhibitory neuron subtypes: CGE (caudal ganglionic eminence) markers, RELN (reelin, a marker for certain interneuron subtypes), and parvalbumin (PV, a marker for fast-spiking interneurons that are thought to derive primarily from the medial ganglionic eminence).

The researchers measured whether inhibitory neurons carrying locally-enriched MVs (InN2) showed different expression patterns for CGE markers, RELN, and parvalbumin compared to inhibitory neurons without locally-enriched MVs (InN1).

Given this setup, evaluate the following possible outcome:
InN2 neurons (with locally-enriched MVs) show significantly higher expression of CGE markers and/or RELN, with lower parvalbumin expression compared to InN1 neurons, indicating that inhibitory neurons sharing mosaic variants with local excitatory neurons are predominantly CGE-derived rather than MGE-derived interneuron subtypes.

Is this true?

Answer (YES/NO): NO